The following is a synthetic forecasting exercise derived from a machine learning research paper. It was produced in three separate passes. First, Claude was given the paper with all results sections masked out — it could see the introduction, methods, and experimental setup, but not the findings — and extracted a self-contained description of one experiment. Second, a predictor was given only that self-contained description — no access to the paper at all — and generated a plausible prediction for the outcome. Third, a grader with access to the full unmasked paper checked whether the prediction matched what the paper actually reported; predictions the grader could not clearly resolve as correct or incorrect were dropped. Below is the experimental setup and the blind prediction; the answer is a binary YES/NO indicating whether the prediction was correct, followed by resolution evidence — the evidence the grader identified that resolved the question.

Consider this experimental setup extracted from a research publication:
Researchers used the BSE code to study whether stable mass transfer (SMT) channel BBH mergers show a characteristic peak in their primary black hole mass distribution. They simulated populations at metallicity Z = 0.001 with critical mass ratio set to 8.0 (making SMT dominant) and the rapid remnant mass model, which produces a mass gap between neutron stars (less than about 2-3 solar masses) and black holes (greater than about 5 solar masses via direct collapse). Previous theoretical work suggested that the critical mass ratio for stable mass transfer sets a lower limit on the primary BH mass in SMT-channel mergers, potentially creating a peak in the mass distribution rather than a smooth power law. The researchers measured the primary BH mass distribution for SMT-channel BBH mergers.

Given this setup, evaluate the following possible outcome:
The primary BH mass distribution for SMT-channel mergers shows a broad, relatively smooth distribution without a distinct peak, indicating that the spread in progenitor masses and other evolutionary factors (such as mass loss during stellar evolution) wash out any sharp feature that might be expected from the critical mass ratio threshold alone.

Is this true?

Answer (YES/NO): NO